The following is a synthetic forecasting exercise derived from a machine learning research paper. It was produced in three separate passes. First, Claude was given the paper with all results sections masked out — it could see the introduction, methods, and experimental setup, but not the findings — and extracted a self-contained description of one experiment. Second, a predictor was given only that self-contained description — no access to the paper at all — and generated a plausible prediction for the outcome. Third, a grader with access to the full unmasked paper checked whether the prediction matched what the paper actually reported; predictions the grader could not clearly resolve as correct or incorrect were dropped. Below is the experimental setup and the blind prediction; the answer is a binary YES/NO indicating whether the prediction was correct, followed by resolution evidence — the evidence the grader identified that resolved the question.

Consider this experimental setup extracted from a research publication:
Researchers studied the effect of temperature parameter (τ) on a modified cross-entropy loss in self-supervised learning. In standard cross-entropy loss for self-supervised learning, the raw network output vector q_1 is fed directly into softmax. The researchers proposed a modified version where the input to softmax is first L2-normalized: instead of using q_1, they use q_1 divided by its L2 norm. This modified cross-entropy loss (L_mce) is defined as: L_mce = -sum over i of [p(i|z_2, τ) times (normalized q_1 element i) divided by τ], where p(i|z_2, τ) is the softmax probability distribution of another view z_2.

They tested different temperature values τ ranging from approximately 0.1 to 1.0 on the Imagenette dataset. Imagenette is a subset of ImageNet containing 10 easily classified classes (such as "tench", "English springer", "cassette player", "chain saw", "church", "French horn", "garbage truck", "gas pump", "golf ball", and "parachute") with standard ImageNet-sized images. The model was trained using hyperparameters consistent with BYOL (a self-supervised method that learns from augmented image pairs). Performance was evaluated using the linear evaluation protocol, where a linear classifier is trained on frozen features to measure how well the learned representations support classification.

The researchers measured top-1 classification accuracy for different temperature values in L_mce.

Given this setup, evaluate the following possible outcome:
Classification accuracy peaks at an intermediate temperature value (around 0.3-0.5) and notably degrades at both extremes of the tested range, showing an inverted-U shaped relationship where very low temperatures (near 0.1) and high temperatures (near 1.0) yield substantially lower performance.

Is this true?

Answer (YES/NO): NO